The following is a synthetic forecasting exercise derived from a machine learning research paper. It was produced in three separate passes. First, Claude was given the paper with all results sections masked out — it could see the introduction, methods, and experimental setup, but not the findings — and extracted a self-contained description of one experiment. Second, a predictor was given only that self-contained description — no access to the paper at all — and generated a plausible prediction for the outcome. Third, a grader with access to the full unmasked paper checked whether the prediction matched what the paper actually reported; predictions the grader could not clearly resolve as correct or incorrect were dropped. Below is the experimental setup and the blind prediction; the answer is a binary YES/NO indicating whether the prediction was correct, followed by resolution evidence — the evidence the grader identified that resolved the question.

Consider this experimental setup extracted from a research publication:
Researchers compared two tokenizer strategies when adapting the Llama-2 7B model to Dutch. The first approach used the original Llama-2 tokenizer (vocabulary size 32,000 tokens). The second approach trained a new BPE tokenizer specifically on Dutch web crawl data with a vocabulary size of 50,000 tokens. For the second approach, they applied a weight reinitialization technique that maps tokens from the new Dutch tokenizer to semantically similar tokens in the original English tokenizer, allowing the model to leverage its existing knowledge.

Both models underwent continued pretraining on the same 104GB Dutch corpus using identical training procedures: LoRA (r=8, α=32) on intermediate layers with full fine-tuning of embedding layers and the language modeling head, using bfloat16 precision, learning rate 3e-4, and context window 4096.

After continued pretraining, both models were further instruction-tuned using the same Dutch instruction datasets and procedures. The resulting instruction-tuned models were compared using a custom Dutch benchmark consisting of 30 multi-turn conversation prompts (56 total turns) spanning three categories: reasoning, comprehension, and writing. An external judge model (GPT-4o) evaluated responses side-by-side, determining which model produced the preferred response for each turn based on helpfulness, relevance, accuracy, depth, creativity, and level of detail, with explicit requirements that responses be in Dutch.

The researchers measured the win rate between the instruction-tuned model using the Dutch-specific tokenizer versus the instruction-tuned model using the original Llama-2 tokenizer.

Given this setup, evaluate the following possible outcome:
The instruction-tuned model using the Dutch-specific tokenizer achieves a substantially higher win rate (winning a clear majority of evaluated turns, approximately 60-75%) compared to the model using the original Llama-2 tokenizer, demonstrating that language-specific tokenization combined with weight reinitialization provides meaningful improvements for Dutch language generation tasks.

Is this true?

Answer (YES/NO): NO